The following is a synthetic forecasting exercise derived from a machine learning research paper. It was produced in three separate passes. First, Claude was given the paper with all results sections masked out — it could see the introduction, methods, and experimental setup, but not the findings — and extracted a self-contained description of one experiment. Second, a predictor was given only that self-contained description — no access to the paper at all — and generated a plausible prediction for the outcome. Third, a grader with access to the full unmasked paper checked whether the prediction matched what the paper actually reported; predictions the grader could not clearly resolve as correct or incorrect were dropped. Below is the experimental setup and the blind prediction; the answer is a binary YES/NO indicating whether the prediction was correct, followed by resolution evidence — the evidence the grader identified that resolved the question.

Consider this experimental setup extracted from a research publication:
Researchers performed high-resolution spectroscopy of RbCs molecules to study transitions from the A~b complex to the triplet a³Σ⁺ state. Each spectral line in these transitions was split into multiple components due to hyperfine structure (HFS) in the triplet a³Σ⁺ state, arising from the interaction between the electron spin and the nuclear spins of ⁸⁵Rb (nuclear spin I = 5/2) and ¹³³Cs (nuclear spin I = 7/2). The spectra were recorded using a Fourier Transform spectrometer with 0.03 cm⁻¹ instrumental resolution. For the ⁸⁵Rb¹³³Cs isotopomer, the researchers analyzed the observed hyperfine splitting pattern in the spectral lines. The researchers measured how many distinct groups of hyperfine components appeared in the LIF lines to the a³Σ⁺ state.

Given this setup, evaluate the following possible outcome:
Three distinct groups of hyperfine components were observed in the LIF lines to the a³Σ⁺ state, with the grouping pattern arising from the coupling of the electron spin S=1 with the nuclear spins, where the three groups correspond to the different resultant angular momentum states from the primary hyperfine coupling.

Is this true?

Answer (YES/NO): YES